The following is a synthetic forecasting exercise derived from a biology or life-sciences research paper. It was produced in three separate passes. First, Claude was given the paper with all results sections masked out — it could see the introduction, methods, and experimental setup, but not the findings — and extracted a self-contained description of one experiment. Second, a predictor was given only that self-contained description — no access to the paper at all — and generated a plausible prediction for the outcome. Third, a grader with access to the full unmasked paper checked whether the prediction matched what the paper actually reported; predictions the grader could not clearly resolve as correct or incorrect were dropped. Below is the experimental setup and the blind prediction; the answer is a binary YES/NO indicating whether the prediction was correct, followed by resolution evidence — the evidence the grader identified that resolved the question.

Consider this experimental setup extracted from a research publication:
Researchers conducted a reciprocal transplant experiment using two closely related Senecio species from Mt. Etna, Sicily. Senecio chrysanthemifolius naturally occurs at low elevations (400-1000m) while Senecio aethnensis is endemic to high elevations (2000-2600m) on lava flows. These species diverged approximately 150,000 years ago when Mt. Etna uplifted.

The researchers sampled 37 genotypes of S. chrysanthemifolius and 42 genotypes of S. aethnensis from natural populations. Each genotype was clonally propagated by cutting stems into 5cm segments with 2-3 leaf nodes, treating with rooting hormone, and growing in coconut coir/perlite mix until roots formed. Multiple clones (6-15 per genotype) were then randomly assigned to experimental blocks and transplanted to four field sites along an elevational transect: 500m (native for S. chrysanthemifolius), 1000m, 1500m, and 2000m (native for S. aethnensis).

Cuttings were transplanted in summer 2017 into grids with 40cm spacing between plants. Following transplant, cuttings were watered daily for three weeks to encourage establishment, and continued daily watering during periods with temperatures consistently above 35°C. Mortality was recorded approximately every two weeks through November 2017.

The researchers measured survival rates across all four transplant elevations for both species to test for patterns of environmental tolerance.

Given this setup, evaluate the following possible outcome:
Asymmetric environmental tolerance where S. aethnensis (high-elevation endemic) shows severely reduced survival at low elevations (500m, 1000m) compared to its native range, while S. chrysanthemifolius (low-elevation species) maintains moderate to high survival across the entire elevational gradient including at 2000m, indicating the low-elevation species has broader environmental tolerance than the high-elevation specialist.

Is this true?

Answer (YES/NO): NO